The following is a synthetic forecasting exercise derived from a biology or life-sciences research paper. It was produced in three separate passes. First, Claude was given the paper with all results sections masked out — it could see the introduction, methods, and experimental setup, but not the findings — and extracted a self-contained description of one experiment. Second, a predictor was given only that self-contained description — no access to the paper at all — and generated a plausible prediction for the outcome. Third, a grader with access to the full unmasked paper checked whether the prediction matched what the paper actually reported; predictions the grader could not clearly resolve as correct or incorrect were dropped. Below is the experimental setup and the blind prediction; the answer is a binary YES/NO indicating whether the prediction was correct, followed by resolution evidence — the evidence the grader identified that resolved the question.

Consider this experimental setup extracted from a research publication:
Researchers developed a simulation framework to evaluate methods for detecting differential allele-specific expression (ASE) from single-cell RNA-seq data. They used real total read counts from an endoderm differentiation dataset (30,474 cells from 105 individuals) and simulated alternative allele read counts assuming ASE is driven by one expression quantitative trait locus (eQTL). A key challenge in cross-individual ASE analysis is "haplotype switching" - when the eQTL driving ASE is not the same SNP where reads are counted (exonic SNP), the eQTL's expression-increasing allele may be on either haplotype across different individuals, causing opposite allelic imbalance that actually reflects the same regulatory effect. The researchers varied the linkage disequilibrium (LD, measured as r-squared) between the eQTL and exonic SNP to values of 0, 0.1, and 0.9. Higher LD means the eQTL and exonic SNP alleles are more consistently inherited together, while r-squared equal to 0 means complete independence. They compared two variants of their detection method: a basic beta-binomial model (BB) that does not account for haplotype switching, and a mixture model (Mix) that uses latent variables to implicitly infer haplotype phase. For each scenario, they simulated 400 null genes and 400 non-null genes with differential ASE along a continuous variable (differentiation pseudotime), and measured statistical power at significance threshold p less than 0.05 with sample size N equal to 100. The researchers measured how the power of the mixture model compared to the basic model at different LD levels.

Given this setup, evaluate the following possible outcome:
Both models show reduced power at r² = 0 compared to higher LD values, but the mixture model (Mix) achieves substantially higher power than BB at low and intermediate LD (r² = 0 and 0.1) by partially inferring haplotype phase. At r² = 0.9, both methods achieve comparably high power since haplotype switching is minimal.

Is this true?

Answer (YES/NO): NO